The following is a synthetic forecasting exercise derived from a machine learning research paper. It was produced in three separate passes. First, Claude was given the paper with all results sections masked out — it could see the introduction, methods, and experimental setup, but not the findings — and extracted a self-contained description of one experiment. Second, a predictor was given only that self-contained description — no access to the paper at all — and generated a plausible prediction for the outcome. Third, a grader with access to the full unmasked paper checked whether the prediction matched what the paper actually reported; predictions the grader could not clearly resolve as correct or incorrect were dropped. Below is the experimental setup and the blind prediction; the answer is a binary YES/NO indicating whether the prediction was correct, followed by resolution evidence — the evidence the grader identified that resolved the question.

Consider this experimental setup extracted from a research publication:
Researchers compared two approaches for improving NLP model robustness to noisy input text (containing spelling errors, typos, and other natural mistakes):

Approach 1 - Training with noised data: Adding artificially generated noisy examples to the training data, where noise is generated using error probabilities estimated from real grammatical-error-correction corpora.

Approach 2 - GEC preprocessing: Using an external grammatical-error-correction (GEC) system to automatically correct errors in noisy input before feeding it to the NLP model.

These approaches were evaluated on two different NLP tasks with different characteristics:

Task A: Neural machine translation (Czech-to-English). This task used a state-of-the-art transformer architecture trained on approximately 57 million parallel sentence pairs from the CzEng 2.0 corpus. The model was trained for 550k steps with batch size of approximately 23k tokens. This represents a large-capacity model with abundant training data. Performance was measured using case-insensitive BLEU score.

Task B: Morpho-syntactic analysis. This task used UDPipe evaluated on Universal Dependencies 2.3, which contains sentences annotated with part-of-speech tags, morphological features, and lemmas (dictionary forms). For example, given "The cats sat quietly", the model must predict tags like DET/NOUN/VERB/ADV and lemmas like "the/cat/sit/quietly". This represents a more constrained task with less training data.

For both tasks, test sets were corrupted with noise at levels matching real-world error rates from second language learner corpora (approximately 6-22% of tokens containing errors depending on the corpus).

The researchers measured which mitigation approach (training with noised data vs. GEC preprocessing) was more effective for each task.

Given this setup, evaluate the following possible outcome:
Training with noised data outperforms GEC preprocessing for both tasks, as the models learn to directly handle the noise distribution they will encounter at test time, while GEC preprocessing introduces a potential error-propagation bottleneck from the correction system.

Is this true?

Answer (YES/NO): NO